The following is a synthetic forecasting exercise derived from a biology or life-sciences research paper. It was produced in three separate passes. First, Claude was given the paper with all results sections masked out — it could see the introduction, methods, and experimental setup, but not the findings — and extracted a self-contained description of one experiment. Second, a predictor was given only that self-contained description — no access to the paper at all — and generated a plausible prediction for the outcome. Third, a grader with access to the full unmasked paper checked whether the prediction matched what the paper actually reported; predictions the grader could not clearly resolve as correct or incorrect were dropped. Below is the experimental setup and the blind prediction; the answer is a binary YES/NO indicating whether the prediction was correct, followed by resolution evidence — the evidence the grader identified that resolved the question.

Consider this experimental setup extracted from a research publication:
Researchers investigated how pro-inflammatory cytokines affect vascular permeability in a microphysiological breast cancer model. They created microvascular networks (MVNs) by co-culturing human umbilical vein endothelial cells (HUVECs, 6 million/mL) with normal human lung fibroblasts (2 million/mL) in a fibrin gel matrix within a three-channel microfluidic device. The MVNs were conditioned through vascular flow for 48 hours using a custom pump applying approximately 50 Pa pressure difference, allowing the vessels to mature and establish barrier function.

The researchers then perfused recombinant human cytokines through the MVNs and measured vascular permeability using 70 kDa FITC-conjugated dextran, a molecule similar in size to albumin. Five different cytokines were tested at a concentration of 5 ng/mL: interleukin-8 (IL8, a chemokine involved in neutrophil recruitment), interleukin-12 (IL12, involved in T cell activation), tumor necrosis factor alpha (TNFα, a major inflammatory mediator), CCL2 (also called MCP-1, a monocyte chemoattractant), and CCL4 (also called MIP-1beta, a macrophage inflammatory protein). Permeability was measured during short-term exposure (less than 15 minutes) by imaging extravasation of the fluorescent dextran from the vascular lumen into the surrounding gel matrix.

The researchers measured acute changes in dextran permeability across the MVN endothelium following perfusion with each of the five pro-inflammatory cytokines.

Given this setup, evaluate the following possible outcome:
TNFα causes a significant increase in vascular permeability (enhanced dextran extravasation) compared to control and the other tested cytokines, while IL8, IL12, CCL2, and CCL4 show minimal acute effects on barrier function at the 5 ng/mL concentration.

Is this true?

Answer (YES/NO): NO